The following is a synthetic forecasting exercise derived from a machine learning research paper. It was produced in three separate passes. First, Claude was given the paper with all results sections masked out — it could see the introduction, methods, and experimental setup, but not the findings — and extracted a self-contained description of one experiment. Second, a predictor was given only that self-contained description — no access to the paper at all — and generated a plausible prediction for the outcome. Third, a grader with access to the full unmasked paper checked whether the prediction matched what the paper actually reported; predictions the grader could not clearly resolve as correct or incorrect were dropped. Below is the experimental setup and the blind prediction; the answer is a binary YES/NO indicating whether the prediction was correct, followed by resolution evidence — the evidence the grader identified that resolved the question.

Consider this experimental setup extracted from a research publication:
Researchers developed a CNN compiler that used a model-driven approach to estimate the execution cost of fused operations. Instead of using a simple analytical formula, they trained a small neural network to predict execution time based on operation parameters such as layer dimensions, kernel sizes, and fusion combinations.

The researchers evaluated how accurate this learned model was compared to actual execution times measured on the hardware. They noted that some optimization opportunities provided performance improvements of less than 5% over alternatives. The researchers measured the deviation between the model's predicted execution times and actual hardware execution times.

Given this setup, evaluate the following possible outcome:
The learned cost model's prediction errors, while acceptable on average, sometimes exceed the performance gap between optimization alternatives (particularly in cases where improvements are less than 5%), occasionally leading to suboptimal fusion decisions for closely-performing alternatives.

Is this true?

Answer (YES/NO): YES